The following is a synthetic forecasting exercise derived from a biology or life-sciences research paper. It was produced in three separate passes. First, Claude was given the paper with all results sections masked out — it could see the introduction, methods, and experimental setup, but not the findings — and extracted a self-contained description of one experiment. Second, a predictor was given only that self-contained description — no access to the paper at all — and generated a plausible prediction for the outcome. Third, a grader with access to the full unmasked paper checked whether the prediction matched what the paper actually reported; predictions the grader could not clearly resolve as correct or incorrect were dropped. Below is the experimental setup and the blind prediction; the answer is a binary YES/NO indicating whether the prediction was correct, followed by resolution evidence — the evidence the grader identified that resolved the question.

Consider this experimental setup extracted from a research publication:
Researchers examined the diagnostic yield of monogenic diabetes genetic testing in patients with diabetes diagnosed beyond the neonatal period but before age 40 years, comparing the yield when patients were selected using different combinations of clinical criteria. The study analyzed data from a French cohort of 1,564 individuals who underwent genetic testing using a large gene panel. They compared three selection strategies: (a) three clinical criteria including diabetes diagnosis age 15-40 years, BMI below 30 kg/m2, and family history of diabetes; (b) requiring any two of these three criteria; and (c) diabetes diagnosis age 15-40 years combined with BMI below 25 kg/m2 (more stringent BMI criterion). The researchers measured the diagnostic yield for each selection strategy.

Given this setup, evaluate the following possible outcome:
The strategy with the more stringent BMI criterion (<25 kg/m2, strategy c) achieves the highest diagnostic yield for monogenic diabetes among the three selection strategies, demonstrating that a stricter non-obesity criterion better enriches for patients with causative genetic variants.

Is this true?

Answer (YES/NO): YES